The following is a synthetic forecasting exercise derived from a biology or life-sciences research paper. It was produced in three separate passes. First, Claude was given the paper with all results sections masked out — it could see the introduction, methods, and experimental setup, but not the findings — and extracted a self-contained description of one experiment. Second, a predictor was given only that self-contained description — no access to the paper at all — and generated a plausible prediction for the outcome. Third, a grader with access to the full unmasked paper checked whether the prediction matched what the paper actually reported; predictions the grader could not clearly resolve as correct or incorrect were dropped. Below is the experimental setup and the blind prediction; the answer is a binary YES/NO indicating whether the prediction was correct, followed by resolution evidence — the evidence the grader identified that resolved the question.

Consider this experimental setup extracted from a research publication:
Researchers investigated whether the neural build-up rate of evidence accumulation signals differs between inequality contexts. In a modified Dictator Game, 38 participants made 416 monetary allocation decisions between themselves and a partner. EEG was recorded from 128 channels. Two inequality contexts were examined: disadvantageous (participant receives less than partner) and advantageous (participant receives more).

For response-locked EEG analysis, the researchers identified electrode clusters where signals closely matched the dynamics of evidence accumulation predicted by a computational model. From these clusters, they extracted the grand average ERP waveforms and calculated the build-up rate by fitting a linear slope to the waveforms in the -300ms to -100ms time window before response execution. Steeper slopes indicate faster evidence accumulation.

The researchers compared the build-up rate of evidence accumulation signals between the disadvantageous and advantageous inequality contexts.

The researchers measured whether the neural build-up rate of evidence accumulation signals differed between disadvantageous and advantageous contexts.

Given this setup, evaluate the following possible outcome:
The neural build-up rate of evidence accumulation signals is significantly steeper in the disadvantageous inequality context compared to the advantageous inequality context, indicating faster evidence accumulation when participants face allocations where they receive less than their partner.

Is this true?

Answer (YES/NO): NO